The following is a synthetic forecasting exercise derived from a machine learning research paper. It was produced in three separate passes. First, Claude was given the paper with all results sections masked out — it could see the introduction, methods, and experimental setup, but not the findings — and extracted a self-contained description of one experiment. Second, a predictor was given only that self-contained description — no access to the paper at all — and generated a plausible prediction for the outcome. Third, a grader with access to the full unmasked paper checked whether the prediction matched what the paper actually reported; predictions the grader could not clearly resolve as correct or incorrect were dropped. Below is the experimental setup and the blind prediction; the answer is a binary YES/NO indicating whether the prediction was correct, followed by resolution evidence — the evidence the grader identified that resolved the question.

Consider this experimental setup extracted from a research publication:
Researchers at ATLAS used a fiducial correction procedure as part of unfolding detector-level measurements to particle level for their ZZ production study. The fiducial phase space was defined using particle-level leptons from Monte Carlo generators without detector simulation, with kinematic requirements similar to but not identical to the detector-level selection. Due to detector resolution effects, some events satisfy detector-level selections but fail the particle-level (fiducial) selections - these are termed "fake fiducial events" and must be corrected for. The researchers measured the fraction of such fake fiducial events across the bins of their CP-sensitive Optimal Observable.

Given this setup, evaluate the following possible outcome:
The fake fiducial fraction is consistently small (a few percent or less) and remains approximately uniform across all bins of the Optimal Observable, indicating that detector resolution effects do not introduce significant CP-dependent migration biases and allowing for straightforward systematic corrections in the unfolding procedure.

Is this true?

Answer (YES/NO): NO